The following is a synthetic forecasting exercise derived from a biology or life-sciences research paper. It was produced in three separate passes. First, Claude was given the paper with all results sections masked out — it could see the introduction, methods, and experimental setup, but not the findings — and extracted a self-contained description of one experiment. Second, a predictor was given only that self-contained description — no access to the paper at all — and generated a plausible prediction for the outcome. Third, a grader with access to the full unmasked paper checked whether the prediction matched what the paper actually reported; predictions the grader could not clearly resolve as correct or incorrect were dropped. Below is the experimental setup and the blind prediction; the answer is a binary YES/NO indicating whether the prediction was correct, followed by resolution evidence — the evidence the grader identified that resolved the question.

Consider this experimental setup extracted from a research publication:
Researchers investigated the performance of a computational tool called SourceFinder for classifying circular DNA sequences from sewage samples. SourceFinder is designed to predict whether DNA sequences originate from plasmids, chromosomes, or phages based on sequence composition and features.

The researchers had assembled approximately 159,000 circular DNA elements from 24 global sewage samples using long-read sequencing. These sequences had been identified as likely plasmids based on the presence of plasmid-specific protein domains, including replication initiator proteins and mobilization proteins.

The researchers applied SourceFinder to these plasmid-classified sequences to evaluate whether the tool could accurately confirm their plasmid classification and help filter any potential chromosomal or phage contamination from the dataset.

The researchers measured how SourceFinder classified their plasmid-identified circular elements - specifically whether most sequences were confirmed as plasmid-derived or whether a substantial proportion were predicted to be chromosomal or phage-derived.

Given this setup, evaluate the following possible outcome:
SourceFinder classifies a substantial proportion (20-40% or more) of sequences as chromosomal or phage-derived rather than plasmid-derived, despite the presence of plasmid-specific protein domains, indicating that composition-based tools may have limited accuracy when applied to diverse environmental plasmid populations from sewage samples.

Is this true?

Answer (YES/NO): YES